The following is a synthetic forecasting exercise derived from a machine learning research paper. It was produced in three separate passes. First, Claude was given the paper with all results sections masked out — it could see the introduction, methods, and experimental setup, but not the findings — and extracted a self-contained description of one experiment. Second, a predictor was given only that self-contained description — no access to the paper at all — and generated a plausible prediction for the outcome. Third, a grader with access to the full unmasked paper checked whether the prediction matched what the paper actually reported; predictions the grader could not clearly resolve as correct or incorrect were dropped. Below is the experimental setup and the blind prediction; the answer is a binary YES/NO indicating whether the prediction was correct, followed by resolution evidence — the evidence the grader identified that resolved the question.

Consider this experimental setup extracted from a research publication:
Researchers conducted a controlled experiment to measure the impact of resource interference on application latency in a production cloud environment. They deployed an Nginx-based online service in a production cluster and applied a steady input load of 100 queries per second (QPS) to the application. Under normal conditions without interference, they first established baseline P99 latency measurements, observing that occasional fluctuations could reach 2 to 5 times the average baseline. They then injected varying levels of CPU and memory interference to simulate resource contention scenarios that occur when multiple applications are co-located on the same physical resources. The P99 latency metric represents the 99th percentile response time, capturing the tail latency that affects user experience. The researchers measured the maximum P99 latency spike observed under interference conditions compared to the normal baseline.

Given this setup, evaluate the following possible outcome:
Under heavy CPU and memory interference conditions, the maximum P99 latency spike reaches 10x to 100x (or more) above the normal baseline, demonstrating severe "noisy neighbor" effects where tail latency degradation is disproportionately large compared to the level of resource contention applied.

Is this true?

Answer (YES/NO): YES